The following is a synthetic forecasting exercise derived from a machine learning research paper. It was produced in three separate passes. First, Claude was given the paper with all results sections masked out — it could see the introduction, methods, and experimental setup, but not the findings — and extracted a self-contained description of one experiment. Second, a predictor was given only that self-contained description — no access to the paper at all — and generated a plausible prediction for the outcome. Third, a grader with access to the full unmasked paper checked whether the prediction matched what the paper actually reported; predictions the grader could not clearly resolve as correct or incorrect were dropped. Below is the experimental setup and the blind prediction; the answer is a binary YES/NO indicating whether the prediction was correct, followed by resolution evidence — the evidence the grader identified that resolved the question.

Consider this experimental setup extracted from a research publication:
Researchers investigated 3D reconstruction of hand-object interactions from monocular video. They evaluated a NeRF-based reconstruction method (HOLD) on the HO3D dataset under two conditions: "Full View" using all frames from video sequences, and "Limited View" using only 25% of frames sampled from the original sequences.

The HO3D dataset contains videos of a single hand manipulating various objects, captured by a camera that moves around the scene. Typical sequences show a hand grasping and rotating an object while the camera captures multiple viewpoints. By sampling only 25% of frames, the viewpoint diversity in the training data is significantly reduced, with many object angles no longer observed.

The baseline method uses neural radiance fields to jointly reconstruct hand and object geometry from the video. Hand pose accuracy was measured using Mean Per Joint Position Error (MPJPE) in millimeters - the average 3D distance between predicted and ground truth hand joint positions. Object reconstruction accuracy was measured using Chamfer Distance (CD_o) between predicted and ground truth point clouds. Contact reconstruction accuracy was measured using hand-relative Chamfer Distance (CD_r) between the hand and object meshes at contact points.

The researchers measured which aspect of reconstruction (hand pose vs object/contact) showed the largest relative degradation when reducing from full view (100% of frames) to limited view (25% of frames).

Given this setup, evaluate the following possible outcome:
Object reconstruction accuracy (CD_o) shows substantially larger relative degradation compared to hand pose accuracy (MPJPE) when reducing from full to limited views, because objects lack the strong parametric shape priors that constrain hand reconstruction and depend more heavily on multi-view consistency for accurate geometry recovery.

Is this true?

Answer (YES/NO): YES